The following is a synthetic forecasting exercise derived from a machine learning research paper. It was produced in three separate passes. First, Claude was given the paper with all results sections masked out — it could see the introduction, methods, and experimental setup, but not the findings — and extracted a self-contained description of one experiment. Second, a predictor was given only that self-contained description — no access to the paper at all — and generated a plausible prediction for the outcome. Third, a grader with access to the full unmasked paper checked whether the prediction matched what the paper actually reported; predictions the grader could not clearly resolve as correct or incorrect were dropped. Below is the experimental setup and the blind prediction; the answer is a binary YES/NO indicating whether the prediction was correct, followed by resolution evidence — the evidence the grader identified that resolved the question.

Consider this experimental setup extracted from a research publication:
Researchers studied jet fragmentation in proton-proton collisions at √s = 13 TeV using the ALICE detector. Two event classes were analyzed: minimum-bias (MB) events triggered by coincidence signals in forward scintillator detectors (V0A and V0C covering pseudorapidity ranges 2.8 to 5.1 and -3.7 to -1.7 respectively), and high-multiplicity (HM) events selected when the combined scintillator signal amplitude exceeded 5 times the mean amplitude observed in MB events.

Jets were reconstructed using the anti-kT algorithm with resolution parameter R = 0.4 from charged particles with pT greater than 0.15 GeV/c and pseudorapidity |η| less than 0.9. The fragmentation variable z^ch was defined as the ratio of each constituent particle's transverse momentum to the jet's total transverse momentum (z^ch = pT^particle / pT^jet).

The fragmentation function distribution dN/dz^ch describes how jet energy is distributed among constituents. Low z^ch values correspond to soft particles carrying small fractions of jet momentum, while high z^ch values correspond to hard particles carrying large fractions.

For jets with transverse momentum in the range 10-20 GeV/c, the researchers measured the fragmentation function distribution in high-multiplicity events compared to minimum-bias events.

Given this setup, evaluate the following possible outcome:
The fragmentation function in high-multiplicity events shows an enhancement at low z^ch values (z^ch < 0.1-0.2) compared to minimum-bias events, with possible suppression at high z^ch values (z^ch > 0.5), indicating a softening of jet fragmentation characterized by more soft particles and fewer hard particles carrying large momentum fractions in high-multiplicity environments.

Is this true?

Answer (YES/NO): YES